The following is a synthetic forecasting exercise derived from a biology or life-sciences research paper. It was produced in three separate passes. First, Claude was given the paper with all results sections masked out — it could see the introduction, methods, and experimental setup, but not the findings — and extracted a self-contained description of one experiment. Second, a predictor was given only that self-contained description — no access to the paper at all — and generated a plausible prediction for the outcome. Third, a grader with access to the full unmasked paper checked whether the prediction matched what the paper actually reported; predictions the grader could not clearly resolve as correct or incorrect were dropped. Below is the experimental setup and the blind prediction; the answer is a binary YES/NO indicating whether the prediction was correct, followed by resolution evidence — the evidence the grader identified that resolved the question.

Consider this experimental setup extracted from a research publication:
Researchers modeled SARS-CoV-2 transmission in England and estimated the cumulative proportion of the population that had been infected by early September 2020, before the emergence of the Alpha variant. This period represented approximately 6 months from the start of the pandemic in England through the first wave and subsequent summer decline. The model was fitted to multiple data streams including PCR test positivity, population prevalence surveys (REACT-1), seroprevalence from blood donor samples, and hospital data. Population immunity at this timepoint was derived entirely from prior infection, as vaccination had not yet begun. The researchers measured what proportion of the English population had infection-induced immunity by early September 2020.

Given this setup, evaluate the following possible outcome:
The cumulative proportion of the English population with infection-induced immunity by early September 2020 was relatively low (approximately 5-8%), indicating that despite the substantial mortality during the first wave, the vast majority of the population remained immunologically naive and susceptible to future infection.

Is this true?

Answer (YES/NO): YES